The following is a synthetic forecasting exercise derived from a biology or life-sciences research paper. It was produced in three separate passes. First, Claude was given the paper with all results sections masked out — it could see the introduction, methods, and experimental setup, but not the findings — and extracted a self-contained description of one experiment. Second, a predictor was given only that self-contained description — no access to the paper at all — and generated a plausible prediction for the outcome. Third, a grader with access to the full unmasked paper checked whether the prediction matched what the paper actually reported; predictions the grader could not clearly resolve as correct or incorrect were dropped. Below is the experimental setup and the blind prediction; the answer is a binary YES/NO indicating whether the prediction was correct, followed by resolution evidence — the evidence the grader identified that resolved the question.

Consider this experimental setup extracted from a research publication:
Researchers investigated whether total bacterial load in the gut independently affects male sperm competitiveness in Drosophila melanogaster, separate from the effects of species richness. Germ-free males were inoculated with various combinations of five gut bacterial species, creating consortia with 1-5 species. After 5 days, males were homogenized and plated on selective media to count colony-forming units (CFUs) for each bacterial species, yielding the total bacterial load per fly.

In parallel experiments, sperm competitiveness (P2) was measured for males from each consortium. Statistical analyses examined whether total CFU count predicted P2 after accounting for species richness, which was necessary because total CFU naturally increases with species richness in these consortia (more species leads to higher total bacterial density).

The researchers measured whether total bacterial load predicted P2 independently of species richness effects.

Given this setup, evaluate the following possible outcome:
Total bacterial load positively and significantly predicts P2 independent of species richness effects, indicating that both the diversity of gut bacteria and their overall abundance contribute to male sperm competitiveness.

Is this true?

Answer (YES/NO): NO